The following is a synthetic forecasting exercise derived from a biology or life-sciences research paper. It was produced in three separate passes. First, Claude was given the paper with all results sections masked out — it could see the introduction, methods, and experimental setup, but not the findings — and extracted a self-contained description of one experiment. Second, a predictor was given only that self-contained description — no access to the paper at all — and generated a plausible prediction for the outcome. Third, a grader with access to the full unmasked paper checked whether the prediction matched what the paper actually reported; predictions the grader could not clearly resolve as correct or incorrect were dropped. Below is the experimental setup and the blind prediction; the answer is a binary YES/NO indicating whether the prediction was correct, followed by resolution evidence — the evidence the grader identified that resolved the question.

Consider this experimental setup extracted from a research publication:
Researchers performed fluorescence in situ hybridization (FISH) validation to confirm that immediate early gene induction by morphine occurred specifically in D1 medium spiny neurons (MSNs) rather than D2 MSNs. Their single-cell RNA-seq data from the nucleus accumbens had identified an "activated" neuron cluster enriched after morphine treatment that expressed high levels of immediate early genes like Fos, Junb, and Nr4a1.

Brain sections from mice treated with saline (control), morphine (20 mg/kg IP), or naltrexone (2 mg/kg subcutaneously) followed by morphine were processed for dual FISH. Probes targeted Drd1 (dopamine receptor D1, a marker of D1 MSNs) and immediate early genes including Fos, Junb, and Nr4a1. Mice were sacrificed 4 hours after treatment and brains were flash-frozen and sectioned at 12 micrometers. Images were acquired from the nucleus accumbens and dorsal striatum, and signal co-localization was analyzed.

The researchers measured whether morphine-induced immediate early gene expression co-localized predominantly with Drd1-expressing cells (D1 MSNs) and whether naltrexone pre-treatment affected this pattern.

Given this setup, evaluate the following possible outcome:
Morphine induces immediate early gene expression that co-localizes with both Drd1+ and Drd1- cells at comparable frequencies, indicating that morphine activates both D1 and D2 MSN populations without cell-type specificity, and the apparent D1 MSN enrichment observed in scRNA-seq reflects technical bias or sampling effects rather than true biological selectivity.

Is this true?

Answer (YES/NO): NO